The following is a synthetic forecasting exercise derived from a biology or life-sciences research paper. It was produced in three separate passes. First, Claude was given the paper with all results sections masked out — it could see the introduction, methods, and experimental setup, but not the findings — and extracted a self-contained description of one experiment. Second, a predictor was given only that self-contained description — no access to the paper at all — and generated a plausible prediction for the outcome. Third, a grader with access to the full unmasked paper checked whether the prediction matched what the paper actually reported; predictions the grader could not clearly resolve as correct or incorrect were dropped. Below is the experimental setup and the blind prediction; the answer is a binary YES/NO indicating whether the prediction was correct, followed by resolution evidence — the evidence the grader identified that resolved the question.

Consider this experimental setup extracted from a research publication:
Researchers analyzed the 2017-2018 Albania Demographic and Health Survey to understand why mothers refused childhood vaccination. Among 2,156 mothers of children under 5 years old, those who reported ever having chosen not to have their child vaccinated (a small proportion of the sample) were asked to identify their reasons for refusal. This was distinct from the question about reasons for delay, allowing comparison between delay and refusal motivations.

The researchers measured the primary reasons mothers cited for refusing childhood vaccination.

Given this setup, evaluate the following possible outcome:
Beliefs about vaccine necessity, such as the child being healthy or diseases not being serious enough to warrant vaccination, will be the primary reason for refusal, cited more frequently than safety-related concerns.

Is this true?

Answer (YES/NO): NO